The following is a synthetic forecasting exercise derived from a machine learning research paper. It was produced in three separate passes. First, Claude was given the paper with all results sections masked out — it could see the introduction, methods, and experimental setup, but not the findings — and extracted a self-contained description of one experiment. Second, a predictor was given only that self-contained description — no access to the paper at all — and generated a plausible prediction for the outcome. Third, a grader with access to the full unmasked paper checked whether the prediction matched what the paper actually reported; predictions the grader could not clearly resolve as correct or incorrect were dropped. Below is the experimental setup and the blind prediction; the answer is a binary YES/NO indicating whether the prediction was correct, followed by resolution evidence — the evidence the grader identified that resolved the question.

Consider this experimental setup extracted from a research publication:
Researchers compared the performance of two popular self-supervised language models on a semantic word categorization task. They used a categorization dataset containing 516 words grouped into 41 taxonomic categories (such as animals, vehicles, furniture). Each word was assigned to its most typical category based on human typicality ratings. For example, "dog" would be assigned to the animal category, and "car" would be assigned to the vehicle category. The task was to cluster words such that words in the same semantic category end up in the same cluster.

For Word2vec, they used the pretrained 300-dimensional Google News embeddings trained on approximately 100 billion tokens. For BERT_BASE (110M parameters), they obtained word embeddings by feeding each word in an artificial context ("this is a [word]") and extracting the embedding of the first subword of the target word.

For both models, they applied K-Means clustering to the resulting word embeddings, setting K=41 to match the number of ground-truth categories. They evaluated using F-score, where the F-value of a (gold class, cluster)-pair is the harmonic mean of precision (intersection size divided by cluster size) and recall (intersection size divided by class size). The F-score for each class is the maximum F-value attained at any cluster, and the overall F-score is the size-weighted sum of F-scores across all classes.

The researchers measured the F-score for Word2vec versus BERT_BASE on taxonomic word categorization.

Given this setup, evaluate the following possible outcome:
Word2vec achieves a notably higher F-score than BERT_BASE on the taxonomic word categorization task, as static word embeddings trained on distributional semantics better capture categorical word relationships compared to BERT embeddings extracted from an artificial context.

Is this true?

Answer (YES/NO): YES